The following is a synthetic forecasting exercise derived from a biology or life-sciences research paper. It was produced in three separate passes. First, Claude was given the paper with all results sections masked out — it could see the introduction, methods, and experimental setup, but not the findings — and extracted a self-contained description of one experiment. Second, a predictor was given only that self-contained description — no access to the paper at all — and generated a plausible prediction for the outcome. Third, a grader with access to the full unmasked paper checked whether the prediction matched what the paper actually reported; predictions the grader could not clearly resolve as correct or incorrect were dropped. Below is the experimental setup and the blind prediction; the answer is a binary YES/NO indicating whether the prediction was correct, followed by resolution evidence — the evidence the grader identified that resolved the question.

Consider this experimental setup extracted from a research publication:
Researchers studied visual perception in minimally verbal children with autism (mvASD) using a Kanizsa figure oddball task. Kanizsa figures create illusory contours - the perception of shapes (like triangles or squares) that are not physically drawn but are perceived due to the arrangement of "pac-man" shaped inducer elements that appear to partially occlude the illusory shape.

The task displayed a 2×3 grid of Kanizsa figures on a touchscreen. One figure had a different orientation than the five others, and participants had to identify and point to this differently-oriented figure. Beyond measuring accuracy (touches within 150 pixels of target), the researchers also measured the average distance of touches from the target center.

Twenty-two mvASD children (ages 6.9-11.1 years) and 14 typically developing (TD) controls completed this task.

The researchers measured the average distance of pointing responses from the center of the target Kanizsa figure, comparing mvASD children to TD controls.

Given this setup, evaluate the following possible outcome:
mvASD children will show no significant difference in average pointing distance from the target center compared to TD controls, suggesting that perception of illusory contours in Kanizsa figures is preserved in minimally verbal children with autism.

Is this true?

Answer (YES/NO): NO